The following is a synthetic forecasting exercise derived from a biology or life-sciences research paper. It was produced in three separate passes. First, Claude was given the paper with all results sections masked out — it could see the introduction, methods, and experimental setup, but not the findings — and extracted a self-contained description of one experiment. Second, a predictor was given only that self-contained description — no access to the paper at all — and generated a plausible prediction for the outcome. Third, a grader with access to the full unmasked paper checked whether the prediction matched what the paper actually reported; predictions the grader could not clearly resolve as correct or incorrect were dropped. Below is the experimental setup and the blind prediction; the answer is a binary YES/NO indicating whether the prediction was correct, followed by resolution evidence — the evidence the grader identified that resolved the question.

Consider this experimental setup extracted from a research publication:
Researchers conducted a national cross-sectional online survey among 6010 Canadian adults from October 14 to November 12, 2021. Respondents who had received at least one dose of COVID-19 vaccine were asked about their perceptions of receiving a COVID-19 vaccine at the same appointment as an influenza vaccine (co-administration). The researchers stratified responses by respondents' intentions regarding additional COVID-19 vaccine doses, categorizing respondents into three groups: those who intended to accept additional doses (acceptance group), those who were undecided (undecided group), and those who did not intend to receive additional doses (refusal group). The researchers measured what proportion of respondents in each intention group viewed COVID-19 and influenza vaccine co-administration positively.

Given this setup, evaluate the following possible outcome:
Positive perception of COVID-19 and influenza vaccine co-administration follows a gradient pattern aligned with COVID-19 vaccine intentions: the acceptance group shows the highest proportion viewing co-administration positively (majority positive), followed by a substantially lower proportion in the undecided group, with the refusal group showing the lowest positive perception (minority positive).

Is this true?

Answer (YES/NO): YES